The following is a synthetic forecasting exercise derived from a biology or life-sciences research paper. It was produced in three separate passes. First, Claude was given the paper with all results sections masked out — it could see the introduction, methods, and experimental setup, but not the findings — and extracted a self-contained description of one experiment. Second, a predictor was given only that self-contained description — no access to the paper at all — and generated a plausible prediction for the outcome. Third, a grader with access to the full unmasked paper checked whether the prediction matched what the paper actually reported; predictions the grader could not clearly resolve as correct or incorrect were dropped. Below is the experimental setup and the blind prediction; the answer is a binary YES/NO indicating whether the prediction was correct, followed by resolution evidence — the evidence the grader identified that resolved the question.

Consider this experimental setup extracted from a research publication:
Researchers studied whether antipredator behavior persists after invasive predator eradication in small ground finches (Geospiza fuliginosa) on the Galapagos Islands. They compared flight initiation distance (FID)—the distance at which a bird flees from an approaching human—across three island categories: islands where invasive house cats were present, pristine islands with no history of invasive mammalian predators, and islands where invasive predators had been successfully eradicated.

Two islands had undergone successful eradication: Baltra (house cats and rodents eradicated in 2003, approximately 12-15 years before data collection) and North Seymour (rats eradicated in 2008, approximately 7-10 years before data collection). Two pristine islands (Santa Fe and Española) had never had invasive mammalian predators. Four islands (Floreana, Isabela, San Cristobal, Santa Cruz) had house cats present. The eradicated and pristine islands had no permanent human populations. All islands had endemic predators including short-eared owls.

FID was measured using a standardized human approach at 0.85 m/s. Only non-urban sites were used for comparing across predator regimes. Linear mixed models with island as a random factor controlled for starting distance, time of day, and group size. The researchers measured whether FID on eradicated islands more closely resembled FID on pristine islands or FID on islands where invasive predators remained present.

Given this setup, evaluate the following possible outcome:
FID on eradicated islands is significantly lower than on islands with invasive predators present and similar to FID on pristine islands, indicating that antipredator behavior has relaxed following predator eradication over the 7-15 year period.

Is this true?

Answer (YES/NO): NO